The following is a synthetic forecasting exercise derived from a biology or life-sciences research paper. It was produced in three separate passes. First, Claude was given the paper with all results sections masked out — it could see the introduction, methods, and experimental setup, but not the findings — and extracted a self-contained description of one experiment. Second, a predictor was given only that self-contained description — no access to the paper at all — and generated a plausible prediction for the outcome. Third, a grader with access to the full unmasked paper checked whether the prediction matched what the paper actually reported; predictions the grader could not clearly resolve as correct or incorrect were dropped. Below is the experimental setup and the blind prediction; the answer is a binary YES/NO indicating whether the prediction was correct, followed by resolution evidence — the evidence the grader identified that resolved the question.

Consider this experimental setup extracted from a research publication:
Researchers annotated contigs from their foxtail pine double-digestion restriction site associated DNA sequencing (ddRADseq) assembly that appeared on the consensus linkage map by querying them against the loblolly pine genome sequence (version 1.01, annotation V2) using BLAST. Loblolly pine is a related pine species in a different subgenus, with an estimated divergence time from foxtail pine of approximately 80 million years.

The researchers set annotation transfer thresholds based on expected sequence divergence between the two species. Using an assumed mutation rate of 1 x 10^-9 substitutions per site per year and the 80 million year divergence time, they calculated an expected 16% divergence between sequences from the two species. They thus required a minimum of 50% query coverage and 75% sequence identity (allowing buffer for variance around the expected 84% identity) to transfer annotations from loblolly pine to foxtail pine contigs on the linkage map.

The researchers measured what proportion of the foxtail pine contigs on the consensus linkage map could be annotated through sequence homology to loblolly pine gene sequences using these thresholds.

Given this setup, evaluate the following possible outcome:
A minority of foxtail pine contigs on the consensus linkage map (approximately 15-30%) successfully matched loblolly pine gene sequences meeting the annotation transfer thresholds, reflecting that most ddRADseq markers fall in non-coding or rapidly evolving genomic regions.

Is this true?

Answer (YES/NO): NO